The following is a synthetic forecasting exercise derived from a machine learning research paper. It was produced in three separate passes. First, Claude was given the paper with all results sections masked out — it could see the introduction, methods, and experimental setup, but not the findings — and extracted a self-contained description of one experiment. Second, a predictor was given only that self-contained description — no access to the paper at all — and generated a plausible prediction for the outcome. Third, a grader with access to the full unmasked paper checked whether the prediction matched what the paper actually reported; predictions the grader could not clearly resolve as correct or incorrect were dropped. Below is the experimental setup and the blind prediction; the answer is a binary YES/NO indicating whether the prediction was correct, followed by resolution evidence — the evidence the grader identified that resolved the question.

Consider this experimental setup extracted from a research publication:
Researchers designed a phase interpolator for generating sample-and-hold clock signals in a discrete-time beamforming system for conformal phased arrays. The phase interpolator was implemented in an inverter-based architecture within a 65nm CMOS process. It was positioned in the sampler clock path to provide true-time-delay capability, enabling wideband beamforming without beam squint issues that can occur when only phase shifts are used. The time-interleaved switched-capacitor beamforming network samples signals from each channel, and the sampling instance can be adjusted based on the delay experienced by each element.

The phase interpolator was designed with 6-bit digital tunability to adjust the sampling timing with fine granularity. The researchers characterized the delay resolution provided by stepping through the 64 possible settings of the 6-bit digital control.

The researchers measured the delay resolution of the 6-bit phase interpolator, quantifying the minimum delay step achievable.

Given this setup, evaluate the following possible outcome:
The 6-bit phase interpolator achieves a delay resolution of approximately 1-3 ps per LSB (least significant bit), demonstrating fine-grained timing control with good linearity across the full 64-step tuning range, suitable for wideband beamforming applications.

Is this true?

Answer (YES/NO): NO